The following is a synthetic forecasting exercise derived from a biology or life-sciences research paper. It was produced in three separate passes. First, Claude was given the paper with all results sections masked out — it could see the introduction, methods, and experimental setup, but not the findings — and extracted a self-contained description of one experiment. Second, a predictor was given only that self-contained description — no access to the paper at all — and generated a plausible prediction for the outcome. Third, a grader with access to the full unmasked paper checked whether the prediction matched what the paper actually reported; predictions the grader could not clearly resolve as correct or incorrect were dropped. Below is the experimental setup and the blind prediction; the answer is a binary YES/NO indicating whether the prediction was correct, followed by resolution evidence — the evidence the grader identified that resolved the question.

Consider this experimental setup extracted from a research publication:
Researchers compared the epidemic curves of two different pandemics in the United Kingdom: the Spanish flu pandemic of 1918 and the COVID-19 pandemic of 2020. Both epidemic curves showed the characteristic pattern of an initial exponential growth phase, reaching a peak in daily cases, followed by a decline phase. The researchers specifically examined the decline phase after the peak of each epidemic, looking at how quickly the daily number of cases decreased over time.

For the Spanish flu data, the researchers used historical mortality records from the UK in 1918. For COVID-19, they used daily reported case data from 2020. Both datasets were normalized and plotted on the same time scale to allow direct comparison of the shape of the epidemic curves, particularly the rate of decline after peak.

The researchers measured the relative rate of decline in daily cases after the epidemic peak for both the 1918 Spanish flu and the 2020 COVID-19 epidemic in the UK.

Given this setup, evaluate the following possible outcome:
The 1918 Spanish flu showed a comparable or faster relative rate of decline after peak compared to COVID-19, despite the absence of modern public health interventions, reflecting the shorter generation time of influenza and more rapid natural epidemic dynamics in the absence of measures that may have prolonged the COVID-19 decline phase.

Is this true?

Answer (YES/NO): YES